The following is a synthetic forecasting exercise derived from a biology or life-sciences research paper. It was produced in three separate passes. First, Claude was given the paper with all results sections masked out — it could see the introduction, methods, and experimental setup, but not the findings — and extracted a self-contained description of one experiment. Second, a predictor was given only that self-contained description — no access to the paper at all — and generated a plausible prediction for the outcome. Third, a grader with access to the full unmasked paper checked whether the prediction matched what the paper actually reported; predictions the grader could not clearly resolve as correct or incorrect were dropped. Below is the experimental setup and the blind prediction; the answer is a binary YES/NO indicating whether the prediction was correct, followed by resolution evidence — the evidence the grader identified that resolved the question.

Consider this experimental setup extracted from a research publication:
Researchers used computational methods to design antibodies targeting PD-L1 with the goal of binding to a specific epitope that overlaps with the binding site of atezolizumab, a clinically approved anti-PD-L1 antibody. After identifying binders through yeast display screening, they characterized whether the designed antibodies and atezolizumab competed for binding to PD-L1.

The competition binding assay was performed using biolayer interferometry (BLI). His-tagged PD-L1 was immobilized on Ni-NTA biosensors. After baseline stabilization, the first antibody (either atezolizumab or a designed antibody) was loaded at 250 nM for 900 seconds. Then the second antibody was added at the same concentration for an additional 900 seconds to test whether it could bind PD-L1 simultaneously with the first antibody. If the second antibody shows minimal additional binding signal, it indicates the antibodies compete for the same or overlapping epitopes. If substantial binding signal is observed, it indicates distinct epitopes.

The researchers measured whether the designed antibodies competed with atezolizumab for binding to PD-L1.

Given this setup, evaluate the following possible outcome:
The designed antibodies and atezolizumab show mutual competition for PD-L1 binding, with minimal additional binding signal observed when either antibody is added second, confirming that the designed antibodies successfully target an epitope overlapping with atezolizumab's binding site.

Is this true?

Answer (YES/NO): YES